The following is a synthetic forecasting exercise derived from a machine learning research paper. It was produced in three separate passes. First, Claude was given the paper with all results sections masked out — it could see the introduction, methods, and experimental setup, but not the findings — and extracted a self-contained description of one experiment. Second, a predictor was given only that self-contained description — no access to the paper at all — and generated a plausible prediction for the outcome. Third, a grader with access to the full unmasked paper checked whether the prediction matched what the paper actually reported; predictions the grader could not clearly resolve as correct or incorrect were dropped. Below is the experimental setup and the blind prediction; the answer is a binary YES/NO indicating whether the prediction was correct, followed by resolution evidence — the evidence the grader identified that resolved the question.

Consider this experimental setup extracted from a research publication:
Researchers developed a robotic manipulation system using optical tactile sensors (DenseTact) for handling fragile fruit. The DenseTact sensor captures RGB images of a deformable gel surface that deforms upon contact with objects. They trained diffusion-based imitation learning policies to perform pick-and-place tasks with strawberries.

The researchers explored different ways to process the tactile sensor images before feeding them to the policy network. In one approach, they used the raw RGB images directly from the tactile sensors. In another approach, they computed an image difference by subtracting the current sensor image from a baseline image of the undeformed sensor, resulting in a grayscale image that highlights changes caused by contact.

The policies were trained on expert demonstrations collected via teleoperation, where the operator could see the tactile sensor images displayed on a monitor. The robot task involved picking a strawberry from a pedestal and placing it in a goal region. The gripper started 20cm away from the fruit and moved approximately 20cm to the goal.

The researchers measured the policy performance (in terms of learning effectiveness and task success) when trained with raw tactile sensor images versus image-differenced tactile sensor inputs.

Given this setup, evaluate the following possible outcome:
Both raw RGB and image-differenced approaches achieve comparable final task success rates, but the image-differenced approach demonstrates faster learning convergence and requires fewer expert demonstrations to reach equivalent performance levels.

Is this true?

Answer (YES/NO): NO